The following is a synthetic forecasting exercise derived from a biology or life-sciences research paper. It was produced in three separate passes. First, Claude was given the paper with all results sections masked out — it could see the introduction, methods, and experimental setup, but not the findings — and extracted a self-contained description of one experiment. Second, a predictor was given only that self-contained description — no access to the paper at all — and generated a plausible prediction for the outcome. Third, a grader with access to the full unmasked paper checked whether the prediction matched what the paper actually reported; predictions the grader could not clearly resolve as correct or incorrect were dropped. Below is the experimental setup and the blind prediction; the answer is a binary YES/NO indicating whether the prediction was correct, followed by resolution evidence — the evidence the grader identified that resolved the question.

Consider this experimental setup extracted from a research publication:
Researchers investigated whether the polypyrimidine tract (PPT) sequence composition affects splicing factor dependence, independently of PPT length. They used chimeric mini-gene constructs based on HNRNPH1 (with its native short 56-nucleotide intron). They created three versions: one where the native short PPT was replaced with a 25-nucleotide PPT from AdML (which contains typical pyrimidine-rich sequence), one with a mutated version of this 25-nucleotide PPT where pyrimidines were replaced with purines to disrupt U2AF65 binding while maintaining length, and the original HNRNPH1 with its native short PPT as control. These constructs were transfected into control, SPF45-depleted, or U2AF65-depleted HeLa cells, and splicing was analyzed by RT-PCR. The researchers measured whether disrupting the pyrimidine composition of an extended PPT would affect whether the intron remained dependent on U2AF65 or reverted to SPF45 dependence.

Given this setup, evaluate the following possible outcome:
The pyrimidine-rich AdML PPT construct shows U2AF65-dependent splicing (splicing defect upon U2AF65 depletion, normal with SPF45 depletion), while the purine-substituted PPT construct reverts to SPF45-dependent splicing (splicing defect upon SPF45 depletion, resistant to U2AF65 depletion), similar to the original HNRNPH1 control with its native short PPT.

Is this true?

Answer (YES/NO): NO